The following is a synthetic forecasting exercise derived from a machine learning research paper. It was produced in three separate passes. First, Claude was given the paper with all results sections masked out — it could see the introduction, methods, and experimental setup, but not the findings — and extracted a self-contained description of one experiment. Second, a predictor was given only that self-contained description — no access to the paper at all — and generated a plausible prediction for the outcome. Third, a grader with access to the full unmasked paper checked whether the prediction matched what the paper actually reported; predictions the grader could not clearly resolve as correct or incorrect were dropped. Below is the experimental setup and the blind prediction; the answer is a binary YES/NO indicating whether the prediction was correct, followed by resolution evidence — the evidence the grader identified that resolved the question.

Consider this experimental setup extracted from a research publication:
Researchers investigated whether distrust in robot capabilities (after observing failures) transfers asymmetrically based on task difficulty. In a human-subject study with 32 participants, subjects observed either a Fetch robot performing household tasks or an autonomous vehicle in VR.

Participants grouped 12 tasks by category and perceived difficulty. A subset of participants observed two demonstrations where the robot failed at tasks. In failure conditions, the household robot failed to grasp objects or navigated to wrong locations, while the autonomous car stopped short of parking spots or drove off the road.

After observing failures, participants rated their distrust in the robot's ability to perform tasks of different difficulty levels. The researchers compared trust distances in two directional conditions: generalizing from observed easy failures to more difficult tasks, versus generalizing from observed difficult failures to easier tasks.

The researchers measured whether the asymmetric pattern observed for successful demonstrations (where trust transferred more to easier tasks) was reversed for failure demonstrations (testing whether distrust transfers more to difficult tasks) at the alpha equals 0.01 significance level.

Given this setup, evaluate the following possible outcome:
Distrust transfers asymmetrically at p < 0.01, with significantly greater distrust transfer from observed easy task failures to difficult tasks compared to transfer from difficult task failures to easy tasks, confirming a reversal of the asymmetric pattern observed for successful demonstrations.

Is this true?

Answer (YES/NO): NO